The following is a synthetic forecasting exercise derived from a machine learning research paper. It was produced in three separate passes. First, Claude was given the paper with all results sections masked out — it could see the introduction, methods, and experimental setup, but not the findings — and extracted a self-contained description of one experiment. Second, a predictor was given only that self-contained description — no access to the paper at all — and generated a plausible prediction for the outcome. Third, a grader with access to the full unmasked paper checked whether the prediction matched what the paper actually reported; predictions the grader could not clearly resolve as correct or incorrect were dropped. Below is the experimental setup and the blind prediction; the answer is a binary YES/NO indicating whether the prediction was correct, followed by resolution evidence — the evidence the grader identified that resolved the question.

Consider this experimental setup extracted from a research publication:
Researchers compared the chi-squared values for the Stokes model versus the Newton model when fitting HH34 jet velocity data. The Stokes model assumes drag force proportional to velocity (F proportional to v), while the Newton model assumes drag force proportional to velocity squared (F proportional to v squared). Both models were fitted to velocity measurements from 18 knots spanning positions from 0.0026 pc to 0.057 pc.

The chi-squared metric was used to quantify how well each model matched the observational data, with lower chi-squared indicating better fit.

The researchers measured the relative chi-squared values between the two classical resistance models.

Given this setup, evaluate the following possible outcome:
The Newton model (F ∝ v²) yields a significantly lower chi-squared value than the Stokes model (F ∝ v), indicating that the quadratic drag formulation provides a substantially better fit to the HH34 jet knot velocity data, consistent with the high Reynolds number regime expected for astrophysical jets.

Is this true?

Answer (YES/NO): YES